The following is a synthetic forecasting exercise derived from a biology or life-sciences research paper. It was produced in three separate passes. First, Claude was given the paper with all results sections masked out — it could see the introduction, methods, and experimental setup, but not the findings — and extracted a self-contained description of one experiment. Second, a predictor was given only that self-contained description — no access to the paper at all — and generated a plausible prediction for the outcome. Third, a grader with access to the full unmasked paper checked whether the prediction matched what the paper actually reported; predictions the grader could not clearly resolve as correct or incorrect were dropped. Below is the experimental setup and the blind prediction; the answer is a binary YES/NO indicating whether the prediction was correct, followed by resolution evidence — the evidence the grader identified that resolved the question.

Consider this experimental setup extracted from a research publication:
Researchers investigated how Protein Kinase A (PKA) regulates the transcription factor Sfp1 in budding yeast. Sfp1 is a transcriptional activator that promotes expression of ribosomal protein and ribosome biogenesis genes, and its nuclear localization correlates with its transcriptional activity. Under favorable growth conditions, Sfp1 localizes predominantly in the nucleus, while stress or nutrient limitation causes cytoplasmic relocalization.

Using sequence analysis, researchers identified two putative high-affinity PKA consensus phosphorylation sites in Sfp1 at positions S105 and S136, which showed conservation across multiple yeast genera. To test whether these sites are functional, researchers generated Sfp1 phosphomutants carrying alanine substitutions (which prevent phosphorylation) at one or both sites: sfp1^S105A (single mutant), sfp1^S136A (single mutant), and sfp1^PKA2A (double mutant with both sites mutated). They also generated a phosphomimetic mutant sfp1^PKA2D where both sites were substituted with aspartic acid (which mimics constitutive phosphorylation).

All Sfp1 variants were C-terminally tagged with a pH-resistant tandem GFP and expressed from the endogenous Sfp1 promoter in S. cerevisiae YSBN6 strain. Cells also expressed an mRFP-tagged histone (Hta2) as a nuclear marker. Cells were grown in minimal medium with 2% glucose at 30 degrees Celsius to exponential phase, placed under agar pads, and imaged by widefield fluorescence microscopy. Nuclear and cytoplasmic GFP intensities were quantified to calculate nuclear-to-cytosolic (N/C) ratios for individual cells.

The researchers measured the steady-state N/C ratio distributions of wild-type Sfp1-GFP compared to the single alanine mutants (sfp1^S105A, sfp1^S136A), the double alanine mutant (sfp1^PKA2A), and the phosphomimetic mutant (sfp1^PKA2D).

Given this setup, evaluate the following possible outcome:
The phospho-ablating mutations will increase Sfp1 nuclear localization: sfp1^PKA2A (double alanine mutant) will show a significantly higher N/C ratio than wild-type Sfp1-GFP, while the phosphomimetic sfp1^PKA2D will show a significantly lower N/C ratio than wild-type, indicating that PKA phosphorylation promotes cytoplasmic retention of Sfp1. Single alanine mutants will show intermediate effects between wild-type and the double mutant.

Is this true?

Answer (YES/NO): NO